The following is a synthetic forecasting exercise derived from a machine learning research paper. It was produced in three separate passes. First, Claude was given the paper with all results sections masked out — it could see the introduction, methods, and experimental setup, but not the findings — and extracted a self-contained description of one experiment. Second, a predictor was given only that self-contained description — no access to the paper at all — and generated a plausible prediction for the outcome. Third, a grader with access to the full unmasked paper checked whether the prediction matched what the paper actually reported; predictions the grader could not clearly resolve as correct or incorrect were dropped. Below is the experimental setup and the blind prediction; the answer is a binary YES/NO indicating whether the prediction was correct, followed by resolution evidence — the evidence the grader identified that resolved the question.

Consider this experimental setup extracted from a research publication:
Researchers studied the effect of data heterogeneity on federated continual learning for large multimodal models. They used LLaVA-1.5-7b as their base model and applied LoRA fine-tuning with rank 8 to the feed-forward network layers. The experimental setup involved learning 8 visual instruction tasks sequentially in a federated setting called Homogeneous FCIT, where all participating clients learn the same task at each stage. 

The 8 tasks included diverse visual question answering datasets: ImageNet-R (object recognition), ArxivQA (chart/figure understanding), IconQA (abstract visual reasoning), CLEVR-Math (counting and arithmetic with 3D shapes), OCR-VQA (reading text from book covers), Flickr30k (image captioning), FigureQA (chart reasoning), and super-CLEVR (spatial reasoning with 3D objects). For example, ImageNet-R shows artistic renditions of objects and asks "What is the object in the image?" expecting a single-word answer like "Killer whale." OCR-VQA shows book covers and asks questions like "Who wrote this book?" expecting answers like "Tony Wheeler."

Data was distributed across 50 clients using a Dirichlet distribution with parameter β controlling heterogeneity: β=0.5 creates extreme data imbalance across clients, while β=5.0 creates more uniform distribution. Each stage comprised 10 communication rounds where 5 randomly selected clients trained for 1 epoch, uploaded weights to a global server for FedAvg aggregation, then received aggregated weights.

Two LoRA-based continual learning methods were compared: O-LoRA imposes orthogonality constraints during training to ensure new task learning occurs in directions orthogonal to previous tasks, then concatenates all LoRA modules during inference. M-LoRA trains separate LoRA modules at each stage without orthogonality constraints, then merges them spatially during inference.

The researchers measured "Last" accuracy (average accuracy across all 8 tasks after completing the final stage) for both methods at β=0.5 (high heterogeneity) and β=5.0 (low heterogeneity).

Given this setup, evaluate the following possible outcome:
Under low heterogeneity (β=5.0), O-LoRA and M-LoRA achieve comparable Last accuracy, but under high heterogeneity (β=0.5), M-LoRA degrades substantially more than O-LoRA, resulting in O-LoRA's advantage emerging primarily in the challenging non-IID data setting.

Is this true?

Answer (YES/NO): NO